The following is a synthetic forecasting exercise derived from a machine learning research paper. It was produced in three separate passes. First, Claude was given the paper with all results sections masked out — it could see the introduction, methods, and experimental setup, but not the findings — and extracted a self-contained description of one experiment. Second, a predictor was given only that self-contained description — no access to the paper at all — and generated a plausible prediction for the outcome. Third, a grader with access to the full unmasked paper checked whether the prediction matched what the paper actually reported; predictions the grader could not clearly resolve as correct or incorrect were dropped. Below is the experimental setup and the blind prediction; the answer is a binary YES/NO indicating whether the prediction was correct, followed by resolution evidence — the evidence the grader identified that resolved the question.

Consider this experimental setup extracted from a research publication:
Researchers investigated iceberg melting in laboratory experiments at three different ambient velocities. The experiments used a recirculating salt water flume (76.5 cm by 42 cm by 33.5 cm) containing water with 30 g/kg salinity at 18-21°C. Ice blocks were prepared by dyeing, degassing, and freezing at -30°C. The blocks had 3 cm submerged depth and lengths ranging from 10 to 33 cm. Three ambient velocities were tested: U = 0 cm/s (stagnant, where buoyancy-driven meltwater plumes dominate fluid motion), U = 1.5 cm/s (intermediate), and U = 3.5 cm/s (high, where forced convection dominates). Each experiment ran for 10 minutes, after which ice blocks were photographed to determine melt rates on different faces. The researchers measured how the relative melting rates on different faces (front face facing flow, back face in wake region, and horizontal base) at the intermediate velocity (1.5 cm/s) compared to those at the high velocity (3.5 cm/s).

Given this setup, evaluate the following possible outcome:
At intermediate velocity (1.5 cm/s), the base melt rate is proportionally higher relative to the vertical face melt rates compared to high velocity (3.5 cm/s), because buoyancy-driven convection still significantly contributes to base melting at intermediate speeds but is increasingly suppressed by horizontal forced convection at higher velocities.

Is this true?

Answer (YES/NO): NO